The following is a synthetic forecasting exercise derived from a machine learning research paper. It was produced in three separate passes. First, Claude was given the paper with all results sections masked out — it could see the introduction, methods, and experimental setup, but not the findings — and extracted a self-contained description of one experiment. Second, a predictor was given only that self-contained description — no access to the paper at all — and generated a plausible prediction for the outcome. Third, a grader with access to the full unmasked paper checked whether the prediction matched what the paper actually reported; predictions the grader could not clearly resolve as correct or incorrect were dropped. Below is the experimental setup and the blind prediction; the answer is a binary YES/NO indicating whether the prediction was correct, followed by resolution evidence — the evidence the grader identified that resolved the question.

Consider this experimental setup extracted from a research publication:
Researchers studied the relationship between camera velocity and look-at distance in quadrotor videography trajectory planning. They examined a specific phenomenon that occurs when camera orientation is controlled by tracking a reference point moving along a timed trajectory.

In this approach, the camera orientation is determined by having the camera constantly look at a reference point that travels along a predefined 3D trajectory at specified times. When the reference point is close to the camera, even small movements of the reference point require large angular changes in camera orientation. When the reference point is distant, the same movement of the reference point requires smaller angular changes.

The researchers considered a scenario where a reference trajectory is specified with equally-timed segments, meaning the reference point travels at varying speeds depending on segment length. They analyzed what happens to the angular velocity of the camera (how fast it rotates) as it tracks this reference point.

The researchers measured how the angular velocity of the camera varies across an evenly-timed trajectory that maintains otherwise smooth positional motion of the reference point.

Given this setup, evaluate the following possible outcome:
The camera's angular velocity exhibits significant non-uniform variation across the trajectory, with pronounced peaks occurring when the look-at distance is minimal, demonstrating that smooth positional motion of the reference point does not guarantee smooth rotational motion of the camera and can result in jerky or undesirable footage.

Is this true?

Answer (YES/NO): YES